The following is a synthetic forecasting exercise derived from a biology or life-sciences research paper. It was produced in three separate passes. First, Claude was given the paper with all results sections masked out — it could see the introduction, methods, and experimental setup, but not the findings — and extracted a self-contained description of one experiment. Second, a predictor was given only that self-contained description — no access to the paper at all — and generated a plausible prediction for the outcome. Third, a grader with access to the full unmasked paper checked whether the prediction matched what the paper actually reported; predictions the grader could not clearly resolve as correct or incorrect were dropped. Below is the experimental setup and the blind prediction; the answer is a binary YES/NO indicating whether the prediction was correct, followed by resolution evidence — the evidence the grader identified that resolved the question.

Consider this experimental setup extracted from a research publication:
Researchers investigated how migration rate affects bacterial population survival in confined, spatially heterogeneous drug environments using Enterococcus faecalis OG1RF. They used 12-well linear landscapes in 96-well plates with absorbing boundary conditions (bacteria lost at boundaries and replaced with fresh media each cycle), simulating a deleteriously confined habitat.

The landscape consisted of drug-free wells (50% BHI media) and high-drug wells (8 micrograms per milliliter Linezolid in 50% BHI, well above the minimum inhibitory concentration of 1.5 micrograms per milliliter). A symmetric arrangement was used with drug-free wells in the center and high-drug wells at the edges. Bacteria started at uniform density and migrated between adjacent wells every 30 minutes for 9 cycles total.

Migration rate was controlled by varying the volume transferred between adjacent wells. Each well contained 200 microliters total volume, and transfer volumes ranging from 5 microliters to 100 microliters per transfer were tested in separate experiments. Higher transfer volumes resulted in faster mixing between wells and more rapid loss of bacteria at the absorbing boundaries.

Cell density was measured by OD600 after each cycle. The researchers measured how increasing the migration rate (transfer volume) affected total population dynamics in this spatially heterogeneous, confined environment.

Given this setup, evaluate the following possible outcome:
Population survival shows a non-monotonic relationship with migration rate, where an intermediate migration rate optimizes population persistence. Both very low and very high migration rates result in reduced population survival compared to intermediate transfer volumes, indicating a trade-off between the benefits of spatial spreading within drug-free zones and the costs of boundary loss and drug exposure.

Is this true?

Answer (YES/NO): NO